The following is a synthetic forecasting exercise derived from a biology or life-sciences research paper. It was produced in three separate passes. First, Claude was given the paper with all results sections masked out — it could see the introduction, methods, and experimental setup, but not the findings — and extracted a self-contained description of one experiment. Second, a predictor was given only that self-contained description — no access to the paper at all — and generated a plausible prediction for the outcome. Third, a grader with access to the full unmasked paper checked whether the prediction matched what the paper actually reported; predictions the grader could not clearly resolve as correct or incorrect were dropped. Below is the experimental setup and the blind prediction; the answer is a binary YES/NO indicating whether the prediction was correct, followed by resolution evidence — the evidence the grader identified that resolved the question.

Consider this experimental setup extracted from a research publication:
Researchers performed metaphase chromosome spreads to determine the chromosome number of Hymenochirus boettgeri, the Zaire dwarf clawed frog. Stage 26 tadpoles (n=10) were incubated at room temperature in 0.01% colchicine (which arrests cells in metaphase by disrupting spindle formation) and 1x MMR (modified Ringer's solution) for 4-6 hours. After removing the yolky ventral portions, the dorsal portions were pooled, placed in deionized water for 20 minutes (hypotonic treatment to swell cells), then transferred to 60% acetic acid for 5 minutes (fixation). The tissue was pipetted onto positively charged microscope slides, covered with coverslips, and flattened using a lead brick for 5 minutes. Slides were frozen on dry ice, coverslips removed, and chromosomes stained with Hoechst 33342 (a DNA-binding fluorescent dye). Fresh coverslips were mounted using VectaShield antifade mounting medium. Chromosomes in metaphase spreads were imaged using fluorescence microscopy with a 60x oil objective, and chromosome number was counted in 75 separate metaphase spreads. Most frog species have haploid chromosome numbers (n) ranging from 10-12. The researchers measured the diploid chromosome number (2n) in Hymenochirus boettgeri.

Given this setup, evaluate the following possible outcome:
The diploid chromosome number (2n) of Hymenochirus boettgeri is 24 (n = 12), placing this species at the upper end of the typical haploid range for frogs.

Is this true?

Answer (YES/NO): NO